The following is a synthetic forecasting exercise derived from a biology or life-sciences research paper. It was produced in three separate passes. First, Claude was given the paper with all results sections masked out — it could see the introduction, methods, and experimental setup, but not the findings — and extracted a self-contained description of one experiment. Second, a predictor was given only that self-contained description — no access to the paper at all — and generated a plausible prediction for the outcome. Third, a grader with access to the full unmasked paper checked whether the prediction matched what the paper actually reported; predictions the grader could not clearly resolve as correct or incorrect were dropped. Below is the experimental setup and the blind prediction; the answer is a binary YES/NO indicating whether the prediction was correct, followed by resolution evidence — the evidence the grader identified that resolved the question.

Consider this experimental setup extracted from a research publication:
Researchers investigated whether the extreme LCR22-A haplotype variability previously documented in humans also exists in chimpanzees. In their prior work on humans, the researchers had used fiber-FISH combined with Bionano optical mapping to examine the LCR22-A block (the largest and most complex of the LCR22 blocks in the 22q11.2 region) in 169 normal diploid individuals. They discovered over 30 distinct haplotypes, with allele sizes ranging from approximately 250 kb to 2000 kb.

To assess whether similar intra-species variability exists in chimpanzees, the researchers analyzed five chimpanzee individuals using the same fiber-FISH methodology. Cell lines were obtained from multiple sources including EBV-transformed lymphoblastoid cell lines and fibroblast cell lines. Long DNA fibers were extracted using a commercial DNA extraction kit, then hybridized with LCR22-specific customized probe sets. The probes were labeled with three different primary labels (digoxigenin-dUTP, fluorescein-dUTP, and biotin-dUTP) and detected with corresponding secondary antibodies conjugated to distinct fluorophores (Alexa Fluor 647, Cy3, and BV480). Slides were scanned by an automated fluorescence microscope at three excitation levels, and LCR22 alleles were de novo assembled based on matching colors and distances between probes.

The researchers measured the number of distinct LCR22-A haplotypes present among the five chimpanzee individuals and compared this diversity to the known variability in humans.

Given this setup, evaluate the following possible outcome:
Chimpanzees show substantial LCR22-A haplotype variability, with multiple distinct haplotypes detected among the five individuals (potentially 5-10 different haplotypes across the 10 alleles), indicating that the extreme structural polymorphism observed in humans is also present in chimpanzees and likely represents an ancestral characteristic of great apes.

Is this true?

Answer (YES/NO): NO